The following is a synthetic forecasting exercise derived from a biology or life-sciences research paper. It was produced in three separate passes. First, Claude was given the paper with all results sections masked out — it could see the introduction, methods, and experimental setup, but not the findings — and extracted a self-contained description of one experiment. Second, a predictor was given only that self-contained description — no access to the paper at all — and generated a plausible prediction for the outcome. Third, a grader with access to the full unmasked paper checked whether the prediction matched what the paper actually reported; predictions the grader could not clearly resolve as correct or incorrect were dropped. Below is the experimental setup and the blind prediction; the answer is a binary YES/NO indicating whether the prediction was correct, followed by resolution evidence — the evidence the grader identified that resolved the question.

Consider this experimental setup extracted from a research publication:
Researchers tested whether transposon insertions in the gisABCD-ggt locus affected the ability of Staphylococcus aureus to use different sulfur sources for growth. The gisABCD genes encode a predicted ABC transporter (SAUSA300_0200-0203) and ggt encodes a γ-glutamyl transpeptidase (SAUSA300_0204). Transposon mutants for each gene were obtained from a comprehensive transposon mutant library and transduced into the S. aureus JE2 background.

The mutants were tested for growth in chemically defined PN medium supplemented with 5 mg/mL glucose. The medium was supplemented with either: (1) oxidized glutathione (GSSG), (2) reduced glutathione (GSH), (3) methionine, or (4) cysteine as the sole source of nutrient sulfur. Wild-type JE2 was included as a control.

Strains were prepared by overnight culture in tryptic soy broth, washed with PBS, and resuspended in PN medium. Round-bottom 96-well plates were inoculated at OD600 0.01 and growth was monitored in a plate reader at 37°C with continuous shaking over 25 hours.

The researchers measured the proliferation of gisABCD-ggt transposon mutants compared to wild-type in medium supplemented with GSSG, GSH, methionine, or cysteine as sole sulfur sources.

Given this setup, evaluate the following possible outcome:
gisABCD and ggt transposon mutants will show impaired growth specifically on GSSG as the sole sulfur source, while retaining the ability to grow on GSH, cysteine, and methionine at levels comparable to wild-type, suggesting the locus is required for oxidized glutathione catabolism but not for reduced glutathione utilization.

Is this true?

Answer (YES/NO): NO